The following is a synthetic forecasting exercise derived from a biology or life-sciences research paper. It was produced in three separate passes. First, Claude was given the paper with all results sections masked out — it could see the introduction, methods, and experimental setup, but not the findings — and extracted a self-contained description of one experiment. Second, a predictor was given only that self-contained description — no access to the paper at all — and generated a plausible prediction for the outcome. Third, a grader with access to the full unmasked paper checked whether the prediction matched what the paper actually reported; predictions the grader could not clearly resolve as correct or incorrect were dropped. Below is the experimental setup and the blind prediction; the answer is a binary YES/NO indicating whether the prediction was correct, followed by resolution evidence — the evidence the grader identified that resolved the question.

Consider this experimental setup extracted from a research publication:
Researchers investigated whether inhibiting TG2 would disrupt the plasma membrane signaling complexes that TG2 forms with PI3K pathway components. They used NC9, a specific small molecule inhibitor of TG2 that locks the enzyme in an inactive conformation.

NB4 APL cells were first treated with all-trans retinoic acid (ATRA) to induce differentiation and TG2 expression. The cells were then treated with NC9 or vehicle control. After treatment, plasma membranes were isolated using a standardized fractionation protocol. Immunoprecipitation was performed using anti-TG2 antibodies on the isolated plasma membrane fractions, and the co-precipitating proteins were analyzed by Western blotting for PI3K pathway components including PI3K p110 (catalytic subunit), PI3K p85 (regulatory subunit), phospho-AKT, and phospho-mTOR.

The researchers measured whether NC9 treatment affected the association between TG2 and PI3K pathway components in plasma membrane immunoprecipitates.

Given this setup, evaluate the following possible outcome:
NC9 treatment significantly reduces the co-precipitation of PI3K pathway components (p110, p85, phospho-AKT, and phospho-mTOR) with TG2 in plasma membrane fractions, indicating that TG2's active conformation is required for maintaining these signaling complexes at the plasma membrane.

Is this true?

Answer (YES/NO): YES